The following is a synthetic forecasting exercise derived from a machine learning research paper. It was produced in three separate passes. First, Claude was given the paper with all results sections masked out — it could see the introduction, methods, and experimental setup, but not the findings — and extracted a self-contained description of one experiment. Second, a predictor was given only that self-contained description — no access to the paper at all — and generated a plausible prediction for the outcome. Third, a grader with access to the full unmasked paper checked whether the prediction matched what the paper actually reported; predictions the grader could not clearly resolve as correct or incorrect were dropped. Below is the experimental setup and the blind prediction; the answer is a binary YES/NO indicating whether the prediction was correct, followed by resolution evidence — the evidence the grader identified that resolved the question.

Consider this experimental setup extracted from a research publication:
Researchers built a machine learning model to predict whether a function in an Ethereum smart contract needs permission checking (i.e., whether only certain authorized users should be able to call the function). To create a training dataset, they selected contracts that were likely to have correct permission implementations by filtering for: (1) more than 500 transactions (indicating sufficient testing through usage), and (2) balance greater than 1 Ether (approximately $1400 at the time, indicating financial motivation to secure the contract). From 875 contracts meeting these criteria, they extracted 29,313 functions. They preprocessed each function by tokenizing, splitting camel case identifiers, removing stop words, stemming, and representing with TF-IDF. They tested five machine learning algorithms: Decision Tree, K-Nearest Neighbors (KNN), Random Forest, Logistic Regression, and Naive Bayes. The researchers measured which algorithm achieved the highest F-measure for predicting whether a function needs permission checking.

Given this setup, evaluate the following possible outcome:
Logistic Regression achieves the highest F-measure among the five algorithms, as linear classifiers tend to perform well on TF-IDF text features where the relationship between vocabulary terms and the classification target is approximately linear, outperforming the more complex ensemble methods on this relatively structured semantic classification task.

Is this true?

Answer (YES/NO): NO